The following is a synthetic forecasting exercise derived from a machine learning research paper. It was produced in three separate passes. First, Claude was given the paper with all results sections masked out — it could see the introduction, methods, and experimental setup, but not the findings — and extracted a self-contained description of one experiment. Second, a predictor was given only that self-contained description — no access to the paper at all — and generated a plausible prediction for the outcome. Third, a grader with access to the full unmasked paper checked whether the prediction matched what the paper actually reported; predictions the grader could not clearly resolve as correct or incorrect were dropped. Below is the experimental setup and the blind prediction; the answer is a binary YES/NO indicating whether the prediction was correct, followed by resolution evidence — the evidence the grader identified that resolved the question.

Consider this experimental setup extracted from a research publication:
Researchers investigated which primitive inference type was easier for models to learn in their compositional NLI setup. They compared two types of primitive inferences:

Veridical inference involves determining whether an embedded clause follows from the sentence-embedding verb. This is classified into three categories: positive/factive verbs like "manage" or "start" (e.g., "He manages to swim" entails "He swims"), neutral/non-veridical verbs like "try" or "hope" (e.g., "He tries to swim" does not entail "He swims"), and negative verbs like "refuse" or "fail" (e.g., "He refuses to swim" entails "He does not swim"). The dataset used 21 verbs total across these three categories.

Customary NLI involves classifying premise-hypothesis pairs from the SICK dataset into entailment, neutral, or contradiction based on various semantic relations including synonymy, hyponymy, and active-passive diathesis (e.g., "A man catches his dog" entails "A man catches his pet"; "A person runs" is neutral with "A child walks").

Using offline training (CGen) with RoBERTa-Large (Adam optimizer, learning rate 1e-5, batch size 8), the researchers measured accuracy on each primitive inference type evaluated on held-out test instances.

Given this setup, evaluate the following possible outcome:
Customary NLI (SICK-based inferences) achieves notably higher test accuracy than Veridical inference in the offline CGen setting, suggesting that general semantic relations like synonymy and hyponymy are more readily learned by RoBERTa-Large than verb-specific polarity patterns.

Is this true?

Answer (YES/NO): NO